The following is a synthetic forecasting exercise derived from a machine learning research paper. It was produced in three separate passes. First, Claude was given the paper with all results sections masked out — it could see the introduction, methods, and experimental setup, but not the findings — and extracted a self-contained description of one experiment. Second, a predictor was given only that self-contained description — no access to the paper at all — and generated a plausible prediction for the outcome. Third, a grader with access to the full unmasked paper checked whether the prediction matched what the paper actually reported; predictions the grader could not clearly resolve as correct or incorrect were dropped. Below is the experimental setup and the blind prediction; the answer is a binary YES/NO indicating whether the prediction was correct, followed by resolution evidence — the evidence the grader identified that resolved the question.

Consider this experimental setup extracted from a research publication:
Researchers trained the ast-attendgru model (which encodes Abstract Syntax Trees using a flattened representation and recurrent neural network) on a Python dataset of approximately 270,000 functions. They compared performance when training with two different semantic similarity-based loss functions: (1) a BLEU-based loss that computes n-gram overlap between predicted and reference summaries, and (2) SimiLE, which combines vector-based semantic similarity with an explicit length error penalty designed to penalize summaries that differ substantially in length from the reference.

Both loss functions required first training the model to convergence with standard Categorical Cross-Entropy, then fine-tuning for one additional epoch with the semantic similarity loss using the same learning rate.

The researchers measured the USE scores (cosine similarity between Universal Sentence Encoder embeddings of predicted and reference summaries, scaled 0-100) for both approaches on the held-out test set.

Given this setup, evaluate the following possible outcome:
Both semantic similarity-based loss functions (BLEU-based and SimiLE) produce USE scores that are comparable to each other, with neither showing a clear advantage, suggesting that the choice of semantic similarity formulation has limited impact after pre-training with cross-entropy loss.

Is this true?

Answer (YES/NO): YES